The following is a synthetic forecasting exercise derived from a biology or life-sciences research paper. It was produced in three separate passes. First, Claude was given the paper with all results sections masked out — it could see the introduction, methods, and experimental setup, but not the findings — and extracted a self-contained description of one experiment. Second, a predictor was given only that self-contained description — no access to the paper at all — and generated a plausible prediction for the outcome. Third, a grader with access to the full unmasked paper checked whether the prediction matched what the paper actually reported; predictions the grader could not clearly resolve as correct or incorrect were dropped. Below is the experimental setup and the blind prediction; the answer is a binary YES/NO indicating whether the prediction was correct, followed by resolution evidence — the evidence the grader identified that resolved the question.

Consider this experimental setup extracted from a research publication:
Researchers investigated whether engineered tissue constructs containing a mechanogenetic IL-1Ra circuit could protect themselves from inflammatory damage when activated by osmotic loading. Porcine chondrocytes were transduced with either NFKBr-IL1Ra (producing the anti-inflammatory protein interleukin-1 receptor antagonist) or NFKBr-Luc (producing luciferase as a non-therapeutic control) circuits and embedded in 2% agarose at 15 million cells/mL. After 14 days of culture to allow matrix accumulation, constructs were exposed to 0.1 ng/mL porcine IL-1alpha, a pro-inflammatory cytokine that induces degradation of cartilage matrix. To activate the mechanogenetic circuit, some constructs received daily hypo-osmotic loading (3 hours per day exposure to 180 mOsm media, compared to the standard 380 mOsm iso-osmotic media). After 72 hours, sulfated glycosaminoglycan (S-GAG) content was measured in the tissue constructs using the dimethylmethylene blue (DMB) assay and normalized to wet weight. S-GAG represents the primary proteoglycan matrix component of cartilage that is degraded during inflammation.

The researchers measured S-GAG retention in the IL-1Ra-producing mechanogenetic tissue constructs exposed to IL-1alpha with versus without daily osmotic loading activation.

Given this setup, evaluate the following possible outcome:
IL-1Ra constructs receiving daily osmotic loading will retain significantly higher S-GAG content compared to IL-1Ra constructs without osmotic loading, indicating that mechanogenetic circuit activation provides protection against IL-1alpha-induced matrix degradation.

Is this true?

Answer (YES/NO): YES